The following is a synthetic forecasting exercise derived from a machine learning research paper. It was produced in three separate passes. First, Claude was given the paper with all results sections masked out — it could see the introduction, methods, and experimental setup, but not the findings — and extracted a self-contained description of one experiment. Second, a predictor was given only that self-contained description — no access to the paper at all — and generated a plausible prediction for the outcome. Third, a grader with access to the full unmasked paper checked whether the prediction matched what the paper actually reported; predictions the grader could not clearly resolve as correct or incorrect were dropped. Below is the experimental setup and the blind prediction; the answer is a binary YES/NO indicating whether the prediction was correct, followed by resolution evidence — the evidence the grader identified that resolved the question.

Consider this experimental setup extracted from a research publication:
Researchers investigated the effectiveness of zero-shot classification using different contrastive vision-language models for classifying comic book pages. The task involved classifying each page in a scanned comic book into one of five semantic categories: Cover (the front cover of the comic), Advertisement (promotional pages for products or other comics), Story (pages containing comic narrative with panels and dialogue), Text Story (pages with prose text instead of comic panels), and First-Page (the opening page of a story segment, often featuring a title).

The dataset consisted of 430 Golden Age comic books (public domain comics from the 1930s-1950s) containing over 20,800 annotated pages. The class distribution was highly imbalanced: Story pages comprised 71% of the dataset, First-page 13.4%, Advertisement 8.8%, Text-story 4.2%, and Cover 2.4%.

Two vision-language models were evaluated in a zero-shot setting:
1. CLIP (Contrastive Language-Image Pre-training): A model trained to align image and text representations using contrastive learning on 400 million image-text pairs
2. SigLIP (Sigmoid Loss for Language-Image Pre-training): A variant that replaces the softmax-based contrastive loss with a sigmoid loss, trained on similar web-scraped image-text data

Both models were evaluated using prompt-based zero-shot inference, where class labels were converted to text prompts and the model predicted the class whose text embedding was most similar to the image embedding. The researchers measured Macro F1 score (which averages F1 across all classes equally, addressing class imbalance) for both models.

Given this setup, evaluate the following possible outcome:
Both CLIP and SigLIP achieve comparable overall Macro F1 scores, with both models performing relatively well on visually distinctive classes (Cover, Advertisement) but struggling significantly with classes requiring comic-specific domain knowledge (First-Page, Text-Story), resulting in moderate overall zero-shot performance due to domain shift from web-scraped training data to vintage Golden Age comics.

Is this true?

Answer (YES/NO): YES